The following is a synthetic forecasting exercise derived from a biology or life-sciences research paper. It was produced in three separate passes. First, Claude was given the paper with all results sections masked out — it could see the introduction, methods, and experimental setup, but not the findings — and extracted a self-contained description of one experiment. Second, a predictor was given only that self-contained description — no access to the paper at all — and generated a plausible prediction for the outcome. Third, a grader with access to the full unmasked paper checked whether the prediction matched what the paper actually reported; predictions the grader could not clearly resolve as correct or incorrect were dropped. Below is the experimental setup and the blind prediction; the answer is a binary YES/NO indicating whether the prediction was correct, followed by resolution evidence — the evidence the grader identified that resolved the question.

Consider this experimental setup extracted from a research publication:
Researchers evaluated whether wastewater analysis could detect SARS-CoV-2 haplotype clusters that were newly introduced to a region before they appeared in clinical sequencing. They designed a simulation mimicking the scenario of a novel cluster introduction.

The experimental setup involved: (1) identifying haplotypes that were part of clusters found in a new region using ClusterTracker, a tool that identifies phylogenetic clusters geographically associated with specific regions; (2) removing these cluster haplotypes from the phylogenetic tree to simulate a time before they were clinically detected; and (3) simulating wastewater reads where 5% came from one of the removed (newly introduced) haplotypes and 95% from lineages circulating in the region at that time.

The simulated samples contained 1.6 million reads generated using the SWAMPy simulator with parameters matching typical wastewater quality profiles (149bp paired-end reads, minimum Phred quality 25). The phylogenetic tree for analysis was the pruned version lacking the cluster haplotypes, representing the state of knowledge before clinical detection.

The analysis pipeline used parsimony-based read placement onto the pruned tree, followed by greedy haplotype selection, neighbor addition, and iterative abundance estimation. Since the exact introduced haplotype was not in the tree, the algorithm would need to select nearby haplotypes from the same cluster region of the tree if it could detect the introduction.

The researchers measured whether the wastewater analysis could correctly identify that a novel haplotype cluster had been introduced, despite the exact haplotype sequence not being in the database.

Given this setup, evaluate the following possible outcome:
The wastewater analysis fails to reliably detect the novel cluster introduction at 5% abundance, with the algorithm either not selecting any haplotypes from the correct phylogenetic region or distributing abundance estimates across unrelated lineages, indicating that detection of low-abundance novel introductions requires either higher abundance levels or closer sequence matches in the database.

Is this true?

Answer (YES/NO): NO